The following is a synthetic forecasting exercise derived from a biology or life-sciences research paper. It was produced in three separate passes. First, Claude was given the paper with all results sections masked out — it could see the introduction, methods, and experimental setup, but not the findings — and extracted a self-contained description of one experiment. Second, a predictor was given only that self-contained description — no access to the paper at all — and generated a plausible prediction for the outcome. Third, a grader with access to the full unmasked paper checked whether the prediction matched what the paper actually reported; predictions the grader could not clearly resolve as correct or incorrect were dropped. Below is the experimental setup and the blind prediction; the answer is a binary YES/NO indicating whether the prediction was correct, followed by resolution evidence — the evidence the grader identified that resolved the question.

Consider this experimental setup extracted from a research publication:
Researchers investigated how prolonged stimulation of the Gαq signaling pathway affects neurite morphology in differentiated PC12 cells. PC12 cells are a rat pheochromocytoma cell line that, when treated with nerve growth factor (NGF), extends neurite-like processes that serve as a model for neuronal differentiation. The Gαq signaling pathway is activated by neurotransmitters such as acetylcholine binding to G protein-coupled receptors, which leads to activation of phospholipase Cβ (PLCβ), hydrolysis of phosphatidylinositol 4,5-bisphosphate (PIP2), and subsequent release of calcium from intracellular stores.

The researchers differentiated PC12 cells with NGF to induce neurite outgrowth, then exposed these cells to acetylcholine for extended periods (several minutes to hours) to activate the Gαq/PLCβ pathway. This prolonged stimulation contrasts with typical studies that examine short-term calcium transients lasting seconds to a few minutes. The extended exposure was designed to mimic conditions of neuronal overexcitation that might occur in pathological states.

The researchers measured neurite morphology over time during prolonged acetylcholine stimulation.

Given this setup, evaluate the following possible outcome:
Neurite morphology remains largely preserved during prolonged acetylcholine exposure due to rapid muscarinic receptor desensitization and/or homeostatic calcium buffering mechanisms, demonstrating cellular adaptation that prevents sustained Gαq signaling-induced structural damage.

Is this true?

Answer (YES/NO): NO